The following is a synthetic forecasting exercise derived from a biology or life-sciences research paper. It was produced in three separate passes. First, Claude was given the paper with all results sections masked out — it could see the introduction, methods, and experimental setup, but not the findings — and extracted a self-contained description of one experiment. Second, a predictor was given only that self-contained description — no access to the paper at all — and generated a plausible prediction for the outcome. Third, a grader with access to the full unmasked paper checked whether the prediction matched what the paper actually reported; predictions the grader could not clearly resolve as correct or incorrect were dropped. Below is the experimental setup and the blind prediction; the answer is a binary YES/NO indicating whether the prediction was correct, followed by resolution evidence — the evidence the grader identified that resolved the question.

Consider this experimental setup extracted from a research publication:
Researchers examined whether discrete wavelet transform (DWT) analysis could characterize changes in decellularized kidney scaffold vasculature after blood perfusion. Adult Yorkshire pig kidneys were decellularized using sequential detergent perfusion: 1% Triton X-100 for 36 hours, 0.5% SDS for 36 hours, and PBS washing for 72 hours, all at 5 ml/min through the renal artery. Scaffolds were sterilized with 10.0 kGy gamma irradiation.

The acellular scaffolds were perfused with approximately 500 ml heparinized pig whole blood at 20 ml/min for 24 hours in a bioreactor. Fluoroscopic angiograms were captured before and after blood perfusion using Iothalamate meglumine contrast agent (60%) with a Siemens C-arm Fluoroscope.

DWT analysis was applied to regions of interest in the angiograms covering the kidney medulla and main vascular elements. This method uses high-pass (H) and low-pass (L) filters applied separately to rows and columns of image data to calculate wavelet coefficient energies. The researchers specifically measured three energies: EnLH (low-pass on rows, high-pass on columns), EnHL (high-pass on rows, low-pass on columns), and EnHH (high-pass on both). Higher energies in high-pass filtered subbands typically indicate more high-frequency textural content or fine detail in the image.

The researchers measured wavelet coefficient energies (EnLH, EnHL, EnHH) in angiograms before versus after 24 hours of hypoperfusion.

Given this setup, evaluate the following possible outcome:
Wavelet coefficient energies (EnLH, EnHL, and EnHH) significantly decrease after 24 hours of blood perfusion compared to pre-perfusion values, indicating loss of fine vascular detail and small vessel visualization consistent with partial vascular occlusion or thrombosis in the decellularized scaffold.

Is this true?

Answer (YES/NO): NO